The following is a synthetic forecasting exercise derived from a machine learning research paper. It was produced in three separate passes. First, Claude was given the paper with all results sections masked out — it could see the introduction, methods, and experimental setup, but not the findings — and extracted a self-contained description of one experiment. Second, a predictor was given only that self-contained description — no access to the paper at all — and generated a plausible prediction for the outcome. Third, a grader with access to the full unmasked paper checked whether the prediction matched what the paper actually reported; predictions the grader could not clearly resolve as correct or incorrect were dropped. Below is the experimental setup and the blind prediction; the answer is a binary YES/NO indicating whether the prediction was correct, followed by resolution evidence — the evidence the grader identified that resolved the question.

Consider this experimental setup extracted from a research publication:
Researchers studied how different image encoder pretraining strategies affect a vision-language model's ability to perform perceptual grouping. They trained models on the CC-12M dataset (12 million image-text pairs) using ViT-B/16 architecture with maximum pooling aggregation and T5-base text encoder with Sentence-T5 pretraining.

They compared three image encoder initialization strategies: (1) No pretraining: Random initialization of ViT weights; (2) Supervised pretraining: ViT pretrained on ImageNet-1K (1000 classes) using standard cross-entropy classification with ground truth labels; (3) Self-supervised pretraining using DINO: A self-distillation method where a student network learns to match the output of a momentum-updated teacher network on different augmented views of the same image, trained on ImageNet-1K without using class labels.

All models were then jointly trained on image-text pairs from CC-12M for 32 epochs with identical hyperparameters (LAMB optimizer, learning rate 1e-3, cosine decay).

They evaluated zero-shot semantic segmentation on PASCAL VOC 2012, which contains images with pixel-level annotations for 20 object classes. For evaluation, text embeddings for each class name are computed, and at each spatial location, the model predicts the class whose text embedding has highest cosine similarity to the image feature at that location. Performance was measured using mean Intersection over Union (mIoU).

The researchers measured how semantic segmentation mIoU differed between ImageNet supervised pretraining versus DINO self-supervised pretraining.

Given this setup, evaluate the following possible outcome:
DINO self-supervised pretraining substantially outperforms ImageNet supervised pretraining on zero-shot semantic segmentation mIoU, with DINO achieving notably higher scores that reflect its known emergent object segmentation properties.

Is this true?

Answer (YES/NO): YES